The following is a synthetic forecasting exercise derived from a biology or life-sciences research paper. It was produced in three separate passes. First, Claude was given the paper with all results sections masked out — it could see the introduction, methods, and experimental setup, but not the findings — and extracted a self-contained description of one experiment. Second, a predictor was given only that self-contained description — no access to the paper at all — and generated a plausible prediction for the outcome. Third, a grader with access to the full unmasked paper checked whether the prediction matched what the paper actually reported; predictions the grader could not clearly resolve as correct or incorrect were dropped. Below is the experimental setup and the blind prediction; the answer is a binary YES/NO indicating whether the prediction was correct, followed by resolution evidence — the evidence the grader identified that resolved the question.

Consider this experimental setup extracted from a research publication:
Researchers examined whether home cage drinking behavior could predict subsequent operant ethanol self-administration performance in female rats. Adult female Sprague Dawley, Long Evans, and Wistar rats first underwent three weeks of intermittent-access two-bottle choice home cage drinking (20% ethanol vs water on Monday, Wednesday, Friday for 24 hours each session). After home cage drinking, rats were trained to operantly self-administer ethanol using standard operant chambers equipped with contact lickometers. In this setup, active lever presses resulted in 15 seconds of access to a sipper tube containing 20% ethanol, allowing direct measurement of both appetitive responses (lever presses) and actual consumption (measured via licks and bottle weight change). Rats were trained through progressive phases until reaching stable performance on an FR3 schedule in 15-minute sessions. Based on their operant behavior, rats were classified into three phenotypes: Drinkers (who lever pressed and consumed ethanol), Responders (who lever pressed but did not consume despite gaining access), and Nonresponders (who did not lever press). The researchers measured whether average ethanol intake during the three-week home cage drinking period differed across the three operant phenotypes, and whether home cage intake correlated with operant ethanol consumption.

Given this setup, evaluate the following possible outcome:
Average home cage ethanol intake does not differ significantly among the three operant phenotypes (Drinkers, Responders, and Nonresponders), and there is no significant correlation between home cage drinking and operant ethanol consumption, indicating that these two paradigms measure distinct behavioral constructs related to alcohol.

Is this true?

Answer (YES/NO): YES